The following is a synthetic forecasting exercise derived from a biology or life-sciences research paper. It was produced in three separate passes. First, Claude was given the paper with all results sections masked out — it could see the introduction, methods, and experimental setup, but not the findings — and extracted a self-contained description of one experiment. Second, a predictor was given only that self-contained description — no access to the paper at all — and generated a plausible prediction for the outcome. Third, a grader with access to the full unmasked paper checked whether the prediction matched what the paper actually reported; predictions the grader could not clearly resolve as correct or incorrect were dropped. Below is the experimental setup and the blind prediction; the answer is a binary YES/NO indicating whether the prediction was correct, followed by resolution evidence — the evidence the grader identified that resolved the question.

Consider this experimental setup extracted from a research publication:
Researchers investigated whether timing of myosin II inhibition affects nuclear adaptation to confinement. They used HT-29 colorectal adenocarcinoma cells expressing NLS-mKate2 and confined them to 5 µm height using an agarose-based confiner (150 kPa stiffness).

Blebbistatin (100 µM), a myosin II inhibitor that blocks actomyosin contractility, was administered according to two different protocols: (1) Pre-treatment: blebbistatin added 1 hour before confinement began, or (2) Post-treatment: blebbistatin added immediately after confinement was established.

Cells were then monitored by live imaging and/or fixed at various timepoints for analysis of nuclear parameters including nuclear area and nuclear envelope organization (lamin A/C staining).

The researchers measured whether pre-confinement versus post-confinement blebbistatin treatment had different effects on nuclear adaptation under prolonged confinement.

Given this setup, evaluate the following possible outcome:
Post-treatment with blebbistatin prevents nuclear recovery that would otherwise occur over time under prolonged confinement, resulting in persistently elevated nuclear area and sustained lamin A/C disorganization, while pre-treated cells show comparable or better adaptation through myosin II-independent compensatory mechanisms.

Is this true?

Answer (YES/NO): NO